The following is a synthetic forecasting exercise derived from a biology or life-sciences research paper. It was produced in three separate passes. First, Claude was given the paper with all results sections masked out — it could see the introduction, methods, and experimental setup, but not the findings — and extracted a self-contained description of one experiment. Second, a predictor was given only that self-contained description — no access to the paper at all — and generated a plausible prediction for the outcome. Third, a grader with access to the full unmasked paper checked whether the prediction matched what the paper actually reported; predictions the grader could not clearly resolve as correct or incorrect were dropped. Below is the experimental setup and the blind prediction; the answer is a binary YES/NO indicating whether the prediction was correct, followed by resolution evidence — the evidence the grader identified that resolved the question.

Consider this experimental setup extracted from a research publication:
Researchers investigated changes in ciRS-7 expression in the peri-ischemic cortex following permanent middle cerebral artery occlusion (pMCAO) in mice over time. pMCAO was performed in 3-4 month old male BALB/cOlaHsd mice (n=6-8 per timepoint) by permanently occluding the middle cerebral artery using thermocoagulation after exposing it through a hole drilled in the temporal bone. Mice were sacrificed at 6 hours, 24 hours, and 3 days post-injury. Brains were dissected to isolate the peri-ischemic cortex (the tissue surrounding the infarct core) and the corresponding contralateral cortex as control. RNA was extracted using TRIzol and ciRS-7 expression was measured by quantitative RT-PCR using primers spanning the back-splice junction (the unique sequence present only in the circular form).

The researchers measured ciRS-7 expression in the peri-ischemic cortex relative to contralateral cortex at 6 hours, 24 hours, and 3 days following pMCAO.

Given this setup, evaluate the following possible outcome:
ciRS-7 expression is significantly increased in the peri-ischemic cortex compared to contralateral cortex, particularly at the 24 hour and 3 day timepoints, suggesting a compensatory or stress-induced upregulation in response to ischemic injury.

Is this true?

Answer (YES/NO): NO